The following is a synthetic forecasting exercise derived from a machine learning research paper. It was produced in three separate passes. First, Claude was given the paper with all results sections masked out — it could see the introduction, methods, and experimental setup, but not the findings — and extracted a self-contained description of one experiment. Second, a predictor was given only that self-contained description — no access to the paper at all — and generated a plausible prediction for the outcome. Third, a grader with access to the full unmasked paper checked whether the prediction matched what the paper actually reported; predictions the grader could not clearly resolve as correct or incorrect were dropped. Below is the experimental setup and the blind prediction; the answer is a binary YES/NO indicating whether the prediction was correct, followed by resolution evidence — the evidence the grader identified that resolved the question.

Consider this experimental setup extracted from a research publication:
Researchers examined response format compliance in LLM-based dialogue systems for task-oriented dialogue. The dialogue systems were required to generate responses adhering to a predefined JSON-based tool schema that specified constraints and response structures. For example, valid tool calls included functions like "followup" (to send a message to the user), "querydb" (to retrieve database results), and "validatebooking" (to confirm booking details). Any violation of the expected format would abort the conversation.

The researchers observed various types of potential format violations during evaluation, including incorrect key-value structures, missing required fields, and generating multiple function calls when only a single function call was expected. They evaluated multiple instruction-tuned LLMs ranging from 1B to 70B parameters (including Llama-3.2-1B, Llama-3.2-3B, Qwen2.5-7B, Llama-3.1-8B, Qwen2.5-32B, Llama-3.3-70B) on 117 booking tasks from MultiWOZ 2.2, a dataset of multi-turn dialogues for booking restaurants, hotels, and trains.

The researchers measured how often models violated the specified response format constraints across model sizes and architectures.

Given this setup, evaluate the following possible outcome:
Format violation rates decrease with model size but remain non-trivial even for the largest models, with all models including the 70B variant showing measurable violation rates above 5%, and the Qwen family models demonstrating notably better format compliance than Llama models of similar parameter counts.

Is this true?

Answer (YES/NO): NO